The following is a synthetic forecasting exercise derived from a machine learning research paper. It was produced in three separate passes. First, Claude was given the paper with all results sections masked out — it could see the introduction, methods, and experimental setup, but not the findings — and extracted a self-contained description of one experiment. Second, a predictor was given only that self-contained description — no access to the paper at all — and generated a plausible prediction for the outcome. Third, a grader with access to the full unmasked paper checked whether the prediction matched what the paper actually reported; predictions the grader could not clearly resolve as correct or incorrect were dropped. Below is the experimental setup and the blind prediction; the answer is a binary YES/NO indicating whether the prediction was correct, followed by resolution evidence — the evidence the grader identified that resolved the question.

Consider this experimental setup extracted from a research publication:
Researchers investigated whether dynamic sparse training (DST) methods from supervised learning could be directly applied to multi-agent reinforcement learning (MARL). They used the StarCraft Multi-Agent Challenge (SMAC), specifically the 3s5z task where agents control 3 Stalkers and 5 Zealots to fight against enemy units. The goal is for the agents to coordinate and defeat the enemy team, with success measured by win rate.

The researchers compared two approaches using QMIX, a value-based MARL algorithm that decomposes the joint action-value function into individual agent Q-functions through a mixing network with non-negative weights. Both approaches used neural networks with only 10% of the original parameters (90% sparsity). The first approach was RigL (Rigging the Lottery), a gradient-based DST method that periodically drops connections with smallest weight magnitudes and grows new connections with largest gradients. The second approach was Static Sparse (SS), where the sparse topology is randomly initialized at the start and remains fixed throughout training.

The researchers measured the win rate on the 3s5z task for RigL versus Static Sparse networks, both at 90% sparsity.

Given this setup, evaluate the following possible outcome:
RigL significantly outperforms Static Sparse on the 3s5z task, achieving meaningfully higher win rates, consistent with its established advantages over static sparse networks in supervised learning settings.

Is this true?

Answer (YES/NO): YES